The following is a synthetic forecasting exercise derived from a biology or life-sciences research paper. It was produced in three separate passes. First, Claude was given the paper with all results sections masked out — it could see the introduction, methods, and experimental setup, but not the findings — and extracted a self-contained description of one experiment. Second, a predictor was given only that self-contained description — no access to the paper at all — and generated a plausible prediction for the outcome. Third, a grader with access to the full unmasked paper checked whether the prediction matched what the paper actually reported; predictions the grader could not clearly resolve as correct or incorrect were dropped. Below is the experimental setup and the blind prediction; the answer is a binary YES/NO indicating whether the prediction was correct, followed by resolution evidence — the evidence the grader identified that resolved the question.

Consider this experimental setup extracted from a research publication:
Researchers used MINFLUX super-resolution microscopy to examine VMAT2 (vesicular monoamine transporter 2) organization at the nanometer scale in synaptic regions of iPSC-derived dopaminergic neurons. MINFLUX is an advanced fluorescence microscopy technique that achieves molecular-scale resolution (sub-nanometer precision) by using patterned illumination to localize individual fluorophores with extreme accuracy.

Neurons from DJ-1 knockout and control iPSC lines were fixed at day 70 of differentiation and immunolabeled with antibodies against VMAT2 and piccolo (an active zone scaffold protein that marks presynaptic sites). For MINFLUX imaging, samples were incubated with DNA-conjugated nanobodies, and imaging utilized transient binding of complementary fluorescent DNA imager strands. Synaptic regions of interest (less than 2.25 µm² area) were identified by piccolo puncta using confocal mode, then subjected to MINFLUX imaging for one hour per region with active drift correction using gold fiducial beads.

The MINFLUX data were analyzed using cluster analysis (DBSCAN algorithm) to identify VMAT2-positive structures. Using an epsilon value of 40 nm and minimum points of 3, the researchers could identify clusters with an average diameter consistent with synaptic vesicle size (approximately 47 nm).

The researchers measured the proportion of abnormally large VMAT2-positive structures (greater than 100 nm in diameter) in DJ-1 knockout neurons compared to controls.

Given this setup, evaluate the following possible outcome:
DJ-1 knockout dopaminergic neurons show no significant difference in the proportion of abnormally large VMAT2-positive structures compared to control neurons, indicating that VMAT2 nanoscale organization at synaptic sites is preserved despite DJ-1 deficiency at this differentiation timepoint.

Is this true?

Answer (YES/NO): NO